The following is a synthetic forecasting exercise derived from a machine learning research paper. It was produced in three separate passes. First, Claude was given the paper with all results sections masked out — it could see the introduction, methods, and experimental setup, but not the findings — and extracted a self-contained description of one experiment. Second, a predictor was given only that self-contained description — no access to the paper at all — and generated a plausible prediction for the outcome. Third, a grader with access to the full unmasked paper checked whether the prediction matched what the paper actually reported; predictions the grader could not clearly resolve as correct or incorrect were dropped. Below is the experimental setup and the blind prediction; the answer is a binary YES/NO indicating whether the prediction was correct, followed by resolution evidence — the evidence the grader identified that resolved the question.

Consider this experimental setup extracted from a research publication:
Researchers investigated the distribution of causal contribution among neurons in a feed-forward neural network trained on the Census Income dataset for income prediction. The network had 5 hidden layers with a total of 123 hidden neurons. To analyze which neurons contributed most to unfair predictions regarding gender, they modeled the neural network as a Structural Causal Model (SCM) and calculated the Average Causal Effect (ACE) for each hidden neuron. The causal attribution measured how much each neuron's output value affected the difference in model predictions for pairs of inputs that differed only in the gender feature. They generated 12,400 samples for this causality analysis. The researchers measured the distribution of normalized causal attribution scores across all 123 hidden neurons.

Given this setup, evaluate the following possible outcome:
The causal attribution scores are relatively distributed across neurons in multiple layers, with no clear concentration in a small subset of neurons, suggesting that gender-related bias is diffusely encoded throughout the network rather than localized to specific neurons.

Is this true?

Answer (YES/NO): NO